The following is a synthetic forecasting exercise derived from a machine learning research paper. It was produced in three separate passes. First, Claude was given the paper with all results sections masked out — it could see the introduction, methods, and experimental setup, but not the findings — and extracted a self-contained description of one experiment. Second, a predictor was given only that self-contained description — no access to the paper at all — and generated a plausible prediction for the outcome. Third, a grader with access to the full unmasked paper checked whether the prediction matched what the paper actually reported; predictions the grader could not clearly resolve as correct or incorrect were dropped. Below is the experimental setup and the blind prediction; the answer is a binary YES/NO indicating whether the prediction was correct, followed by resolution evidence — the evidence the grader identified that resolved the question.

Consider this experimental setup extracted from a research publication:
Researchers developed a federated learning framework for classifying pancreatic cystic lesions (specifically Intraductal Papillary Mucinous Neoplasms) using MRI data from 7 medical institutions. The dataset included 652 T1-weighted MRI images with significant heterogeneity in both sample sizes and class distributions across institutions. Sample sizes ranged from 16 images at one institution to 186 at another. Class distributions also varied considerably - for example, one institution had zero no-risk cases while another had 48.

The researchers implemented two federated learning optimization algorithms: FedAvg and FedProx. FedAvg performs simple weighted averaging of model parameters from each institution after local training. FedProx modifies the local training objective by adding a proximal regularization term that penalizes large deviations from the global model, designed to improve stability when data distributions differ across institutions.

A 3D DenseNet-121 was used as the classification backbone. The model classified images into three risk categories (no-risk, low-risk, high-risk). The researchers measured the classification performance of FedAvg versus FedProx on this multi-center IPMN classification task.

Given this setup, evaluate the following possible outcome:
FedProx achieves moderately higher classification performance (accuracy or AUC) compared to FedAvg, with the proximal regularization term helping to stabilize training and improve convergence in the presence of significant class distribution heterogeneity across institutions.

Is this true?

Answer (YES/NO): NO